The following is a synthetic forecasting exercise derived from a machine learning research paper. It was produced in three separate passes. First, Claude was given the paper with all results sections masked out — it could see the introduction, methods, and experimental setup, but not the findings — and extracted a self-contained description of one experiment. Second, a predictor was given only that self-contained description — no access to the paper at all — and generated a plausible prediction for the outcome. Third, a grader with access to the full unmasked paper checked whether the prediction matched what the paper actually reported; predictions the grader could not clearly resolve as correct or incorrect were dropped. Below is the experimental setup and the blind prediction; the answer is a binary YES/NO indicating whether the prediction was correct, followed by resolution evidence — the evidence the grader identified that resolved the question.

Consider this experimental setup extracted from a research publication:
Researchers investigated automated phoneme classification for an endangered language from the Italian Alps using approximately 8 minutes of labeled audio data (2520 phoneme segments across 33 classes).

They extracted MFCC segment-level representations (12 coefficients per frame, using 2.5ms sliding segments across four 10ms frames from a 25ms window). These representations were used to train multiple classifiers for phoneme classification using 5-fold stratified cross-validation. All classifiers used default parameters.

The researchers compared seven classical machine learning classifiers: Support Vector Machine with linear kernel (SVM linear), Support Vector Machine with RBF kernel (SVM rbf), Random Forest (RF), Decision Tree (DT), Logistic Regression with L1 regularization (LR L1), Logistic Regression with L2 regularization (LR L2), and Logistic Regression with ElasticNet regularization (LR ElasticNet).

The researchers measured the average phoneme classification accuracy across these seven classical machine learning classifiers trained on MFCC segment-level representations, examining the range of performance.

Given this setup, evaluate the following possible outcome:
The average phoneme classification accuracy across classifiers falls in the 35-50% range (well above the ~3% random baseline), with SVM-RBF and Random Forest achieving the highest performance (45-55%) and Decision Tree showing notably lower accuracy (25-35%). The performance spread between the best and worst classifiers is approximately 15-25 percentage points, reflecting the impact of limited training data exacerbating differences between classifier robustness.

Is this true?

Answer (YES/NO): NO